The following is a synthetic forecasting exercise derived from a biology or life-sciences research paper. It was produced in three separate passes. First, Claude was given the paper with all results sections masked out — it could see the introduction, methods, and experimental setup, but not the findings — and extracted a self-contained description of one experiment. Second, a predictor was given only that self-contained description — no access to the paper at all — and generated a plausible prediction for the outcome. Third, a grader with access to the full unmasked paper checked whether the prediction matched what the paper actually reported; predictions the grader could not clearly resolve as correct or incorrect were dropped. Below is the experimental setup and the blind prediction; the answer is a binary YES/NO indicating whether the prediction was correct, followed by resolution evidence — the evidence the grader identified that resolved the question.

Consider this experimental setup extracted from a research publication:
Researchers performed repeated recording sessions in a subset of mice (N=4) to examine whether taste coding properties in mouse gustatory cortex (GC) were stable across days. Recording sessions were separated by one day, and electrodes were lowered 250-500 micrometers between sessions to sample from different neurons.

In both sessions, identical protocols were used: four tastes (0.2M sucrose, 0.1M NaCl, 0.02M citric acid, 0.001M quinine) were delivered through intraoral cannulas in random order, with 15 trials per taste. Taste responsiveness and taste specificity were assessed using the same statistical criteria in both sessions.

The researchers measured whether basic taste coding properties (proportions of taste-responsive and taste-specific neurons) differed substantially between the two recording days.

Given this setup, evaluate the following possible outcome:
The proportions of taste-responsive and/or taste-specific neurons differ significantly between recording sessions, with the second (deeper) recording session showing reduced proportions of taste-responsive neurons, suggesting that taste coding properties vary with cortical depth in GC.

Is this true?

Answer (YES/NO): NO